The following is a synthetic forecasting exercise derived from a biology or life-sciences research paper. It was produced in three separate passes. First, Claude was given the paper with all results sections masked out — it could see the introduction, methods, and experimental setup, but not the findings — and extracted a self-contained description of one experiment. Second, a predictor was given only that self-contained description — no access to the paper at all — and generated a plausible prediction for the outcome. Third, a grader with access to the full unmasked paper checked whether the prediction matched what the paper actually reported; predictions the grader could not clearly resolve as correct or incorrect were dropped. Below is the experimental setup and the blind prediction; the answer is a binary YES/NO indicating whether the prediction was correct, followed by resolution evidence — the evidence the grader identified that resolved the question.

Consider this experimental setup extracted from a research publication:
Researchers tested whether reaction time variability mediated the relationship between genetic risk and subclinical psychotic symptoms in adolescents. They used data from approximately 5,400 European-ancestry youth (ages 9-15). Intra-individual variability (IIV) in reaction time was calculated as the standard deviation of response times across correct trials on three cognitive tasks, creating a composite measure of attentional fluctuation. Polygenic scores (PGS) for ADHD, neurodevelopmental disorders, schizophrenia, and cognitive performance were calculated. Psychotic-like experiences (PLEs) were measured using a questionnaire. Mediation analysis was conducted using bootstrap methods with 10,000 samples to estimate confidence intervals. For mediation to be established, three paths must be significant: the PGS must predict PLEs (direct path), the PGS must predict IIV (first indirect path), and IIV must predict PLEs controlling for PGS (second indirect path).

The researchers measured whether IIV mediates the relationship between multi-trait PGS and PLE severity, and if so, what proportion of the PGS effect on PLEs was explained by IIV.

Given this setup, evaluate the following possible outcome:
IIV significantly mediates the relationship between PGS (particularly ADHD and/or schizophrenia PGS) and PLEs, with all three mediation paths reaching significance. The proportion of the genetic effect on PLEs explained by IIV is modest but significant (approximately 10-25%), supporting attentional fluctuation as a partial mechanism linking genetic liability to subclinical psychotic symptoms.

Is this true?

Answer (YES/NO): NO